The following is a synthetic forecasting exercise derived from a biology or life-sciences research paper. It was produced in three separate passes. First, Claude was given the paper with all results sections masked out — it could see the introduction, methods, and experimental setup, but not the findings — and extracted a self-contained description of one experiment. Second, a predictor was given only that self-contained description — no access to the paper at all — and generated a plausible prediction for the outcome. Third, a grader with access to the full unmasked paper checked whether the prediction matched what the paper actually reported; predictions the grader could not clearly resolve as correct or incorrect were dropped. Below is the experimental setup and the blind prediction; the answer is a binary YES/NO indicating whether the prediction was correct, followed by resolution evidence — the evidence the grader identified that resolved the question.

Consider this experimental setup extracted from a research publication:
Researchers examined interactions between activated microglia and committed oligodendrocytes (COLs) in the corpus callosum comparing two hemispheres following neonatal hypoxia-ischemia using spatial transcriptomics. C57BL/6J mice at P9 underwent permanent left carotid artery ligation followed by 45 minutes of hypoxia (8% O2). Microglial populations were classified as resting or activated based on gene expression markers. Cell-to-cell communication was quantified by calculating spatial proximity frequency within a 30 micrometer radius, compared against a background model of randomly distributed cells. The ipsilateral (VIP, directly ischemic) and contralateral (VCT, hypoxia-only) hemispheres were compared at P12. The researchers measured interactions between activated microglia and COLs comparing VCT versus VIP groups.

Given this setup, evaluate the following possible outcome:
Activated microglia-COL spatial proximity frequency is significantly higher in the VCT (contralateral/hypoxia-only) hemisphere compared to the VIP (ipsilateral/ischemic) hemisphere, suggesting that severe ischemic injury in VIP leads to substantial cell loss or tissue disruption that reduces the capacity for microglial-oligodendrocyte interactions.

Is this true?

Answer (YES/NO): NO